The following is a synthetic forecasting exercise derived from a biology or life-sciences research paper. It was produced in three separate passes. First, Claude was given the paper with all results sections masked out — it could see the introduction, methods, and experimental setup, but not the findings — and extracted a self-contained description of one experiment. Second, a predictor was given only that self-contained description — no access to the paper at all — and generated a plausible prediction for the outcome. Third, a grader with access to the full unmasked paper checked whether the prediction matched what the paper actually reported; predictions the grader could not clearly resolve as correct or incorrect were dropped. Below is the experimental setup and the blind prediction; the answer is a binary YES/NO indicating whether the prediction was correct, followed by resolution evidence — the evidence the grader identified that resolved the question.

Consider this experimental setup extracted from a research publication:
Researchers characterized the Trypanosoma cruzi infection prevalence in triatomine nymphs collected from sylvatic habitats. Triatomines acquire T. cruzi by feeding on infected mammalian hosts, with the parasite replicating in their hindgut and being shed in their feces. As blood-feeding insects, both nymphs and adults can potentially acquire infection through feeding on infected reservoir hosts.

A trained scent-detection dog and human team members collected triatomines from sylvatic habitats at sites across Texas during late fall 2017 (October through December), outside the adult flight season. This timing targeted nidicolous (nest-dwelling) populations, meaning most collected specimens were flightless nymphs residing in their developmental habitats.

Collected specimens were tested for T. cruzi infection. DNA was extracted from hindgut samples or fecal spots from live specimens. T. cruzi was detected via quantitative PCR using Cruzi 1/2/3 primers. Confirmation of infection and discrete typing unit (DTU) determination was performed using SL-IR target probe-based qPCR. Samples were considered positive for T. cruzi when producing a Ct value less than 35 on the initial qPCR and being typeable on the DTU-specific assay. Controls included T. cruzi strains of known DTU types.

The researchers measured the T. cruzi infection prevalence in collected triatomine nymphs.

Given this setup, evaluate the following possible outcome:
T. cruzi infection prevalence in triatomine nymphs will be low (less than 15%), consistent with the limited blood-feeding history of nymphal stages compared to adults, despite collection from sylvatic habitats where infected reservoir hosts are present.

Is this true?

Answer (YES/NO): YES